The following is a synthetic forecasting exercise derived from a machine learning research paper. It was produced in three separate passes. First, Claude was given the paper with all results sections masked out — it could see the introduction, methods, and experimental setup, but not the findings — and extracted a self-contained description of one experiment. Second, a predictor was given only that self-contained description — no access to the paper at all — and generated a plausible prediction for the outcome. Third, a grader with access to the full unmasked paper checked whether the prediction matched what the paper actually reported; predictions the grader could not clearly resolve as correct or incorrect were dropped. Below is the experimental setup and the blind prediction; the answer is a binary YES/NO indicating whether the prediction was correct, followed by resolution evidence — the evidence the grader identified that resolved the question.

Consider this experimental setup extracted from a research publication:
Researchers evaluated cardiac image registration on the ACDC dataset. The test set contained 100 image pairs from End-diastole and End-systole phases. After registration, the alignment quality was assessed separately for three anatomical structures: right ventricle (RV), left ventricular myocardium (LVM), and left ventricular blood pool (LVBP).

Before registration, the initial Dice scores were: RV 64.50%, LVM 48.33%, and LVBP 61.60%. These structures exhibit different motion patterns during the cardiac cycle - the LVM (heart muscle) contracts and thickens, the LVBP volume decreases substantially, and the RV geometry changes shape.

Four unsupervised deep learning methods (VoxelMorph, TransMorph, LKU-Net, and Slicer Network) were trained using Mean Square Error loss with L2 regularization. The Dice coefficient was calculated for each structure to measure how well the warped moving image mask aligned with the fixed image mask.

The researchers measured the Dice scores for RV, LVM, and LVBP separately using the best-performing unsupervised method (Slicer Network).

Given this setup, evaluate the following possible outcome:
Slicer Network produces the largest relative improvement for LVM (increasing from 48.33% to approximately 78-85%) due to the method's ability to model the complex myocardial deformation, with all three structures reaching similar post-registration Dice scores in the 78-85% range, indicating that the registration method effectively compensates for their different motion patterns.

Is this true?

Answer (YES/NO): NO